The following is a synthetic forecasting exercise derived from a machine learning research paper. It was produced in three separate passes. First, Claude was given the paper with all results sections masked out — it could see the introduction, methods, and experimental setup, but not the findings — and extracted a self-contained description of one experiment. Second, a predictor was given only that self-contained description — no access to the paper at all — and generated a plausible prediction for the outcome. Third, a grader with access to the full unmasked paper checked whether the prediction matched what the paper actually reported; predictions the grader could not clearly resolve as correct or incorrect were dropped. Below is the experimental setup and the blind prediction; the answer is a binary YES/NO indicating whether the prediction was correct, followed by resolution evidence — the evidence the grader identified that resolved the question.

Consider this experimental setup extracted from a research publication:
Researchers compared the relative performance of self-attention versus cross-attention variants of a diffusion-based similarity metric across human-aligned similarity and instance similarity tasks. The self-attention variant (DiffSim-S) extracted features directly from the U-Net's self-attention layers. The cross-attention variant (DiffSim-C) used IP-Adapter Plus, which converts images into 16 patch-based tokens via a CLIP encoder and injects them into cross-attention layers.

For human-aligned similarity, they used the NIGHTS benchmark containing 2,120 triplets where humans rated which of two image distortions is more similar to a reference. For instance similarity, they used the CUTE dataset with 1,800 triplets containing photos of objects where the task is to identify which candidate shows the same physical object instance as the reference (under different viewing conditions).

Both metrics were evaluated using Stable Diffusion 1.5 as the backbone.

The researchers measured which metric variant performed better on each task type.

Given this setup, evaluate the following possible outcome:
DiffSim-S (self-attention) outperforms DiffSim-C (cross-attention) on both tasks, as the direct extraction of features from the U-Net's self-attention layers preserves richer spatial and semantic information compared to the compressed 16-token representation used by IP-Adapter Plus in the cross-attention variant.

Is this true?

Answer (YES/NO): NO